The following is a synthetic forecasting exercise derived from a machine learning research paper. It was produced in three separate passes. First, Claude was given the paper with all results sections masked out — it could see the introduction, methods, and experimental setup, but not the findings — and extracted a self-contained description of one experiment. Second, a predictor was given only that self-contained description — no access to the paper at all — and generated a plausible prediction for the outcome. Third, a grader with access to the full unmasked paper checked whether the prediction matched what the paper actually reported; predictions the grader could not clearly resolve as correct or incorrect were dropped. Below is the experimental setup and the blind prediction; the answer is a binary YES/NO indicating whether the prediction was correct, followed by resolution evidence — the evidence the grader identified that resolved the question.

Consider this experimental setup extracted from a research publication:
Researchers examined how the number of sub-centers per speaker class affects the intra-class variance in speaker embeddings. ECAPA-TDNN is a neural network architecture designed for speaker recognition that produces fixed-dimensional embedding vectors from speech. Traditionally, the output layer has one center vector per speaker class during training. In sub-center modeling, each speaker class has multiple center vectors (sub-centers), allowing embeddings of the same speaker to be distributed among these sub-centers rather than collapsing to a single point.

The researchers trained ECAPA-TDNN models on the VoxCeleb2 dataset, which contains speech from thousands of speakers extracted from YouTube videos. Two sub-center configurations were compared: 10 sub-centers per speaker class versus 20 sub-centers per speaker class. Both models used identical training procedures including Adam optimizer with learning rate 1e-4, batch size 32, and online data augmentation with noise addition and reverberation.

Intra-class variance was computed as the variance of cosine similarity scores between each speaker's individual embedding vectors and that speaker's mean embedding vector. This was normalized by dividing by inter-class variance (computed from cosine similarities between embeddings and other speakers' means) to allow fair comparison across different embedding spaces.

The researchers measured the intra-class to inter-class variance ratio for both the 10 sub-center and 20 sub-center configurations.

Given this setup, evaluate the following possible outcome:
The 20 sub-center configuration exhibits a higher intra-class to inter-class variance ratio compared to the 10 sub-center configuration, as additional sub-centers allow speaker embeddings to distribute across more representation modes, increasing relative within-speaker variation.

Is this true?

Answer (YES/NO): YES